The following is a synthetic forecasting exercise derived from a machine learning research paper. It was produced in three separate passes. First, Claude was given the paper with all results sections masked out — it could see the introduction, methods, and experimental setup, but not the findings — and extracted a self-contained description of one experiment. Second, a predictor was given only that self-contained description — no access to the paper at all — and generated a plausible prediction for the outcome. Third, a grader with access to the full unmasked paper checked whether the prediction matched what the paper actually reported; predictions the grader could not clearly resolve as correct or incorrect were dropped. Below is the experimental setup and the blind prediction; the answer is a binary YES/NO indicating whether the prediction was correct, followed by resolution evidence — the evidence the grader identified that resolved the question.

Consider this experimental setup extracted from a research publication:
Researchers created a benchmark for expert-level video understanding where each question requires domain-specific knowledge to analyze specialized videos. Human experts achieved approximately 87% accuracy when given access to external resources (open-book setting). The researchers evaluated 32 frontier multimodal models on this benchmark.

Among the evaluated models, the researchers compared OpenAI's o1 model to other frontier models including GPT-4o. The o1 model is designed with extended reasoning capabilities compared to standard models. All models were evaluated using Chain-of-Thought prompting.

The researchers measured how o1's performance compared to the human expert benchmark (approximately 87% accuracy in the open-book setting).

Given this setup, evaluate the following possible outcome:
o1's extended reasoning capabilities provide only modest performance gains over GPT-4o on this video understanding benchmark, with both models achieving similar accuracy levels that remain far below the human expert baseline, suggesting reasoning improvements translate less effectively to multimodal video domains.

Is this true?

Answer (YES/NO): NO